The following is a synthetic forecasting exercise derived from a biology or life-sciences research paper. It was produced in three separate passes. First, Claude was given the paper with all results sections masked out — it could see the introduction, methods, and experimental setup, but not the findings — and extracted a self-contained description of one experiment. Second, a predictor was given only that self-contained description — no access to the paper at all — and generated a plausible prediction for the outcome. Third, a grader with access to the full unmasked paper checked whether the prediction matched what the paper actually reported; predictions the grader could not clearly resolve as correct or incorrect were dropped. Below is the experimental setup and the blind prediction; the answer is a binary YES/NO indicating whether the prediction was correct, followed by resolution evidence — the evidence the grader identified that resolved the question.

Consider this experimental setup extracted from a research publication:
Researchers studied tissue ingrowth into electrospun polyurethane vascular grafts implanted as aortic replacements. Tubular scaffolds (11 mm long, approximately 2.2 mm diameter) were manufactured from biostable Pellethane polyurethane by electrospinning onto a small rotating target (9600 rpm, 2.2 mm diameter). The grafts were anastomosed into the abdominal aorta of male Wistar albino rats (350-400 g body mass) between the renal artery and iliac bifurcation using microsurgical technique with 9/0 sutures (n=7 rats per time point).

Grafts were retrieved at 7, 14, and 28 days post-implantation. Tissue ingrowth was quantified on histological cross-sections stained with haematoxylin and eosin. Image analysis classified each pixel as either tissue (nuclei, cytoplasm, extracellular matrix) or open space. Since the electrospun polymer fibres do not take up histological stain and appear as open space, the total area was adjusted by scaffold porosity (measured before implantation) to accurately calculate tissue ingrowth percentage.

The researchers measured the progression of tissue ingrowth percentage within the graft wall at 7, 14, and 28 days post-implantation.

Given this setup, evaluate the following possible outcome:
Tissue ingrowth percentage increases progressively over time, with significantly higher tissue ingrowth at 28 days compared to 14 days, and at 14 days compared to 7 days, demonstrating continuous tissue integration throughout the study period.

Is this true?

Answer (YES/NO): NO